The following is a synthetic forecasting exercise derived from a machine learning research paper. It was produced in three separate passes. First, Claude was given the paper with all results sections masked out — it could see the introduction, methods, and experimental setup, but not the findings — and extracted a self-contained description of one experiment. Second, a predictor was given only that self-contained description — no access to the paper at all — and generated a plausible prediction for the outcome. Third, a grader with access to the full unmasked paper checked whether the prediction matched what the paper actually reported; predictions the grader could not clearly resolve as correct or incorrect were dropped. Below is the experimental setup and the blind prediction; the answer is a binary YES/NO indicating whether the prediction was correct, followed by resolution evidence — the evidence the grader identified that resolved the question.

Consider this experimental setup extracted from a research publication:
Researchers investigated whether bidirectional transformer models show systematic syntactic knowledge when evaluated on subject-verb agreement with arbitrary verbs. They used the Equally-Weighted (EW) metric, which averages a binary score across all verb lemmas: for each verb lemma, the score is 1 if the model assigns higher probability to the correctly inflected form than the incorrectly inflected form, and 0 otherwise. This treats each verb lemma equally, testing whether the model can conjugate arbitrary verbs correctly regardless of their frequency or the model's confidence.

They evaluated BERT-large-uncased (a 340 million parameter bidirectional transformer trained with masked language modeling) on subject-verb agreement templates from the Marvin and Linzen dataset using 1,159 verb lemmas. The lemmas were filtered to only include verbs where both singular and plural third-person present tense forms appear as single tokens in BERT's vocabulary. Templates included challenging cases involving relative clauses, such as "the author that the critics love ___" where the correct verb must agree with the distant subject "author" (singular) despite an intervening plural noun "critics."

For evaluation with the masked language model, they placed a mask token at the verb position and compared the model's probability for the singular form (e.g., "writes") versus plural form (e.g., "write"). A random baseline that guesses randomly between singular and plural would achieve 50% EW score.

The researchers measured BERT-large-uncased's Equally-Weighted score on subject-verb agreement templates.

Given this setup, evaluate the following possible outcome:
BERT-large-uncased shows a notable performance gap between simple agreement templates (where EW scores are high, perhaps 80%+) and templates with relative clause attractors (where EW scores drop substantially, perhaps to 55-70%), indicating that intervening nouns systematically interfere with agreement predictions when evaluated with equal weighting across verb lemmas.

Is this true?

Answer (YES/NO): NO